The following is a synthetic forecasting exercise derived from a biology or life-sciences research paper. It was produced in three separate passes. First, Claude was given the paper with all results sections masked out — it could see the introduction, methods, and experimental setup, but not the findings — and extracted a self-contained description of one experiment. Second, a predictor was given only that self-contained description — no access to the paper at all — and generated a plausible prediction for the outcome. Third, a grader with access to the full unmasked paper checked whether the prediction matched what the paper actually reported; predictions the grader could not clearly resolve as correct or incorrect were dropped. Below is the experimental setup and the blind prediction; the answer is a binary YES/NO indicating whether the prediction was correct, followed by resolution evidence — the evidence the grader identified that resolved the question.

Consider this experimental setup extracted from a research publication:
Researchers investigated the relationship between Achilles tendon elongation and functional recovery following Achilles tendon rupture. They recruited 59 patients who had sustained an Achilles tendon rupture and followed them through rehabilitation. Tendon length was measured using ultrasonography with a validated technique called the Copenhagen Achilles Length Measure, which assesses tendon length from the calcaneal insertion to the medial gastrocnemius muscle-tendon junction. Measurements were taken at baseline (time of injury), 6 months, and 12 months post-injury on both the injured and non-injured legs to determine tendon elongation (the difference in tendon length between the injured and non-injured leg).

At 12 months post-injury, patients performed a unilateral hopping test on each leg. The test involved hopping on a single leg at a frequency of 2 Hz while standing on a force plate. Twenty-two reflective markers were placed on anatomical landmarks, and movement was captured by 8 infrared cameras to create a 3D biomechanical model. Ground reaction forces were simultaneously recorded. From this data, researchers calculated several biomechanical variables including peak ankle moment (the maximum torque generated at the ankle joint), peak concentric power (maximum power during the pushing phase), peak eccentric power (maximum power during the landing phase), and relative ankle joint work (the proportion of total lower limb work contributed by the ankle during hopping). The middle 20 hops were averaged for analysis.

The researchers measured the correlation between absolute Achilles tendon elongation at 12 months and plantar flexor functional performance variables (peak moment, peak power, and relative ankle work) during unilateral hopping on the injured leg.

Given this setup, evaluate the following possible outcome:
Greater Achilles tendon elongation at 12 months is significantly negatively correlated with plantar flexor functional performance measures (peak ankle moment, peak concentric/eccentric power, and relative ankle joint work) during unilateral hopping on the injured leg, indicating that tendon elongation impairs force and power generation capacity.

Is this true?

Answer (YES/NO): NO